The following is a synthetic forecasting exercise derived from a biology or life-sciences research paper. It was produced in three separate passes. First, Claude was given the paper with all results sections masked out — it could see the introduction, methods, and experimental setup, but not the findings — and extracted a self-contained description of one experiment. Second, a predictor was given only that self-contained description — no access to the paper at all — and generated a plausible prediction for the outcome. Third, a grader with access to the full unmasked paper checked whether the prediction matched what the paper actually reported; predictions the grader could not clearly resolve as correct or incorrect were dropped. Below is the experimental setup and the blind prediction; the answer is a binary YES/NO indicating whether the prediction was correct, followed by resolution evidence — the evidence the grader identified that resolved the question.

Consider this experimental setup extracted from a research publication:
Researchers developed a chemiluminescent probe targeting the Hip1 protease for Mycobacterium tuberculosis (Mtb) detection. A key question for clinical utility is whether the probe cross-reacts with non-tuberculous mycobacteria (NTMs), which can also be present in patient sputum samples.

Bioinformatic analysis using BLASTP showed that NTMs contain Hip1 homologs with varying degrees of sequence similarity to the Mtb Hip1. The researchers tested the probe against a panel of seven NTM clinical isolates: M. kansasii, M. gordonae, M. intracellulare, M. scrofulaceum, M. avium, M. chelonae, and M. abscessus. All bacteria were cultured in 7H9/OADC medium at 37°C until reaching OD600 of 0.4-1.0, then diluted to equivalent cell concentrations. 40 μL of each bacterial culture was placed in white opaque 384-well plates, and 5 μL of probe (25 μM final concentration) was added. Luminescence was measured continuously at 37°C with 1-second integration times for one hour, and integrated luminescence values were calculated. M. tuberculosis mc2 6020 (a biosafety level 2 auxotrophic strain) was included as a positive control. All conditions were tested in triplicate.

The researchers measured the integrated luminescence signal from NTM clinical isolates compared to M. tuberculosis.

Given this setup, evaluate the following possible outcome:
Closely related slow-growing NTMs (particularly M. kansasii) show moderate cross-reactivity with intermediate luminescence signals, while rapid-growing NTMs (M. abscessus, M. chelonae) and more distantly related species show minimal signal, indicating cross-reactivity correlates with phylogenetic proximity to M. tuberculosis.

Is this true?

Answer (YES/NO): NO